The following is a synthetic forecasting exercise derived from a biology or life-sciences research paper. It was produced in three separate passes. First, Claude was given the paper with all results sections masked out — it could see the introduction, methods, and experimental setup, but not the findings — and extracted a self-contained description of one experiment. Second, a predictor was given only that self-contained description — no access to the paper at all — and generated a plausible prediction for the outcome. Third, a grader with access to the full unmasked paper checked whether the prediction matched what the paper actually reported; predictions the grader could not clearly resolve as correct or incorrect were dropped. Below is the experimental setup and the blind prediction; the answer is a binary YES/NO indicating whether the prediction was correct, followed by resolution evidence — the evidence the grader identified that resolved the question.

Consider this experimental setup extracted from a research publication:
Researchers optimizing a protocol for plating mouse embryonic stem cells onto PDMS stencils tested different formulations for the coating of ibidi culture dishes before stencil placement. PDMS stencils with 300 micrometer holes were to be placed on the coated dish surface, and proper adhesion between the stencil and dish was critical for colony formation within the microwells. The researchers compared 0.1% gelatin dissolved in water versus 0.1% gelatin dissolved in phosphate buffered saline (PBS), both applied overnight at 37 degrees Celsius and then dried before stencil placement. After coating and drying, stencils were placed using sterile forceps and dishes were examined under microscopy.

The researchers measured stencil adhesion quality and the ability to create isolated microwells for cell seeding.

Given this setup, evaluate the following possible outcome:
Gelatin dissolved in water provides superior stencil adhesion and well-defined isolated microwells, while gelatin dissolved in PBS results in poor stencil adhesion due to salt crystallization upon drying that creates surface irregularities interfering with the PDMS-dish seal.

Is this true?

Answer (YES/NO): YES